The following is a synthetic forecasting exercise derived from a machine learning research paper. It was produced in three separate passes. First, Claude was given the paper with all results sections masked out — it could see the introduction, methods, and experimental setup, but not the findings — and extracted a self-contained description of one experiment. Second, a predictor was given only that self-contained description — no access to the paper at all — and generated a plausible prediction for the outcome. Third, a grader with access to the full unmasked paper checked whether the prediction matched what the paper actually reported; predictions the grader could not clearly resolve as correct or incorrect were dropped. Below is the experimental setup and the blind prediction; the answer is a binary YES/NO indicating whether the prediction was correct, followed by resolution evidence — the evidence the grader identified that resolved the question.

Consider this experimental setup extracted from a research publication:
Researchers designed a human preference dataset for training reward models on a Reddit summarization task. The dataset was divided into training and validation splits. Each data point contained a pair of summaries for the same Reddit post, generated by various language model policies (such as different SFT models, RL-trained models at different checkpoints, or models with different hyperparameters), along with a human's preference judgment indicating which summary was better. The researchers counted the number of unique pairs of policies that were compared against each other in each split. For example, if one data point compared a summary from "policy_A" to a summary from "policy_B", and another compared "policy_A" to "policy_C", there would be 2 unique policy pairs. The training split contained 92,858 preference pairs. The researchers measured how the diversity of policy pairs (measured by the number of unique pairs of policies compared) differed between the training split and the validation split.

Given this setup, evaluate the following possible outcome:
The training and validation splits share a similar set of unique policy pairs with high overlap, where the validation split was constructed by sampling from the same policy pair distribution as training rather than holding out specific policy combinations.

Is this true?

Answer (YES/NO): NO